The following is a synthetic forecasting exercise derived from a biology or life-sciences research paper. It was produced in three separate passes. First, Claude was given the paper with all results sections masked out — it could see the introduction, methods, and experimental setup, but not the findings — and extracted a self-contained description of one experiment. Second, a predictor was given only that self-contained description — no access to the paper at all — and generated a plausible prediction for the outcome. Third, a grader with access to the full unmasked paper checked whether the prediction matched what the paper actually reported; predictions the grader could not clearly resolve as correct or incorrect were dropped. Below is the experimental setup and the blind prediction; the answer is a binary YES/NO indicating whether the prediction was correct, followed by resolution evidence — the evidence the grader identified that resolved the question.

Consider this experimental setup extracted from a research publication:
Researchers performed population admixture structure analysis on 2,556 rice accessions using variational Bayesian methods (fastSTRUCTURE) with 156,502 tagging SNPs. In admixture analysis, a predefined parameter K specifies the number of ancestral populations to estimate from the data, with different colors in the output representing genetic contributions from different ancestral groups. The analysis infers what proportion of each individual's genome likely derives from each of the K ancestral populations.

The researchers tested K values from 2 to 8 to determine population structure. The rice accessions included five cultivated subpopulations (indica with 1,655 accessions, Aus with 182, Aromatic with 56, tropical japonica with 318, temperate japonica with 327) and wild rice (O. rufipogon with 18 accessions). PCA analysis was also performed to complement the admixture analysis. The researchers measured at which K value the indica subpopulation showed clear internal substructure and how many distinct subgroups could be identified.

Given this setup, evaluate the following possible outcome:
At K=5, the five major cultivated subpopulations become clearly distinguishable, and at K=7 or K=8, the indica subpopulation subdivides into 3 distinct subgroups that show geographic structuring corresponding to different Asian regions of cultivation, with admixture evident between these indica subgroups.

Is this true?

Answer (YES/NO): NO